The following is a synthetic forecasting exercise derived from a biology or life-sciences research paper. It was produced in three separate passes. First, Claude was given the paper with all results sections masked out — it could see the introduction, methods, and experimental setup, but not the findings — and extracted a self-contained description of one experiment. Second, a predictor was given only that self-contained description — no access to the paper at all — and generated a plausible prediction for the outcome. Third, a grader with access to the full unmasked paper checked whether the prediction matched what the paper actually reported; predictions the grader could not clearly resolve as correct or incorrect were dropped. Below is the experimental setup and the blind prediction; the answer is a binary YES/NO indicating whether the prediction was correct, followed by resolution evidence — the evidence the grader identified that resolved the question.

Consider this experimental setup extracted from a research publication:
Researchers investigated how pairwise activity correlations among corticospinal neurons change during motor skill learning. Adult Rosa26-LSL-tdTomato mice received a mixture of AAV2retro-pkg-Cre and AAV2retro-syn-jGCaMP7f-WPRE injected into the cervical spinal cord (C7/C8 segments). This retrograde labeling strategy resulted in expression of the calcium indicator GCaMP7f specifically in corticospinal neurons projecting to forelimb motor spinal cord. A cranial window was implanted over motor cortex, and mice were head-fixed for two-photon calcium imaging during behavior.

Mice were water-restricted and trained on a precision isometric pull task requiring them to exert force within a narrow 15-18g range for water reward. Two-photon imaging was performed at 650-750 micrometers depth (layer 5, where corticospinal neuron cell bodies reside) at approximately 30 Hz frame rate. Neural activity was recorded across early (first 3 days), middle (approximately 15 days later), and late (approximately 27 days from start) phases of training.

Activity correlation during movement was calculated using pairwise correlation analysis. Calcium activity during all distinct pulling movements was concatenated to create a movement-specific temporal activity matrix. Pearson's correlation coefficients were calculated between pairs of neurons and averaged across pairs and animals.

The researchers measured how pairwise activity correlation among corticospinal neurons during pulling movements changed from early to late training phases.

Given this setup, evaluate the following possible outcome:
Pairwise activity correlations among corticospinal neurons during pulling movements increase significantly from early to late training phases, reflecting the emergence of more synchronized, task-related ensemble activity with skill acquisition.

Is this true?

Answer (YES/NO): NO